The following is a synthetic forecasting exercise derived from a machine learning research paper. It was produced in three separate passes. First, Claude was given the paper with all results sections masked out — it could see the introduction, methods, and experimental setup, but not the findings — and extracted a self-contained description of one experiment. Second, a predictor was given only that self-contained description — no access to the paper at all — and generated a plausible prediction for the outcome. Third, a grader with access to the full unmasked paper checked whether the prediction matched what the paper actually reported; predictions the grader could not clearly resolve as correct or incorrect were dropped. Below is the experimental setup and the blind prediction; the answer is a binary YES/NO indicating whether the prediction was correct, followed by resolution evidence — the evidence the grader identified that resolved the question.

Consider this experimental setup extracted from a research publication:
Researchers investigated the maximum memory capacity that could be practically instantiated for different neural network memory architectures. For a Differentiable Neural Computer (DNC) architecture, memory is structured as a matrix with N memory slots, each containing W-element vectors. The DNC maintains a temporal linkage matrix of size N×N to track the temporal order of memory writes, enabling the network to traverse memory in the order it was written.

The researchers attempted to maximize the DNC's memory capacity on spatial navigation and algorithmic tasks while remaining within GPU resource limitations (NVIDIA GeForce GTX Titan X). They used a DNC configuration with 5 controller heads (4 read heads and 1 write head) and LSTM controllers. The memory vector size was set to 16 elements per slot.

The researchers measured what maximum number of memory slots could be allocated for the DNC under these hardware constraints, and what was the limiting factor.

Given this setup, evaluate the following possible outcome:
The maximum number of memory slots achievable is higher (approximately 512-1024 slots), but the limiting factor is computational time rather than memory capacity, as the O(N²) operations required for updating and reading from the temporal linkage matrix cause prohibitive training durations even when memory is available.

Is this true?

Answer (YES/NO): NO